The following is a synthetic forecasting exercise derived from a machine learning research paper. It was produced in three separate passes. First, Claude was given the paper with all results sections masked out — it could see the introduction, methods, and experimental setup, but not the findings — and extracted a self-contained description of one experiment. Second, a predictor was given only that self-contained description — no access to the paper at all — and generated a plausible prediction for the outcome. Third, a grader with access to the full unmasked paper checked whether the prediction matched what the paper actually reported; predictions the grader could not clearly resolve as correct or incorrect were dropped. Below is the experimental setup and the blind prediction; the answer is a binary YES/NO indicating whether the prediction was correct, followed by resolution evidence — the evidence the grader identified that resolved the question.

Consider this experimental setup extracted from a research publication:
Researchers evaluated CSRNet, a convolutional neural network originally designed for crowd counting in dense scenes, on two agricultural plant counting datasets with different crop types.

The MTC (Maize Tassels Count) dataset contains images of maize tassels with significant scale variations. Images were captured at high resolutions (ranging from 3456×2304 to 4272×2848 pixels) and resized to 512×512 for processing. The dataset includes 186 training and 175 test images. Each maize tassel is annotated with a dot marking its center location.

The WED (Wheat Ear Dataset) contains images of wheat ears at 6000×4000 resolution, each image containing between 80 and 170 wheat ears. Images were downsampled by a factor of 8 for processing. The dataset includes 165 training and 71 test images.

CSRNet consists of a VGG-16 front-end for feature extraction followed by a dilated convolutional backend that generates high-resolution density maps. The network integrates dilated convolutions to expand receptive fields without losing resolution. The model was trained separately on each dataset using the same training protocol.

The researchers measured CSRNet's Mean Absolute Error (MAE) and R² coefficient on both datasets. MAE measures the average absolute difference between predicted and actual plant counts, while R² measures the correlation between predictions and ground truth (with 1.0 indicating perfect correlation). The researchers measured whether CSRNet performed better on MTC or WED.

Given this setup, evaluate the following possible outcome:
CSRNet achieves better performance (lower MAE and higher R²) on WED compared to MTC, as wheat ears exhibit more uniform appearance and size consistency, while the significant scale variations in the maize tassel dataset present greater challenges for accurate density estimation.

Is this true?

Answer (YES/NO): YES